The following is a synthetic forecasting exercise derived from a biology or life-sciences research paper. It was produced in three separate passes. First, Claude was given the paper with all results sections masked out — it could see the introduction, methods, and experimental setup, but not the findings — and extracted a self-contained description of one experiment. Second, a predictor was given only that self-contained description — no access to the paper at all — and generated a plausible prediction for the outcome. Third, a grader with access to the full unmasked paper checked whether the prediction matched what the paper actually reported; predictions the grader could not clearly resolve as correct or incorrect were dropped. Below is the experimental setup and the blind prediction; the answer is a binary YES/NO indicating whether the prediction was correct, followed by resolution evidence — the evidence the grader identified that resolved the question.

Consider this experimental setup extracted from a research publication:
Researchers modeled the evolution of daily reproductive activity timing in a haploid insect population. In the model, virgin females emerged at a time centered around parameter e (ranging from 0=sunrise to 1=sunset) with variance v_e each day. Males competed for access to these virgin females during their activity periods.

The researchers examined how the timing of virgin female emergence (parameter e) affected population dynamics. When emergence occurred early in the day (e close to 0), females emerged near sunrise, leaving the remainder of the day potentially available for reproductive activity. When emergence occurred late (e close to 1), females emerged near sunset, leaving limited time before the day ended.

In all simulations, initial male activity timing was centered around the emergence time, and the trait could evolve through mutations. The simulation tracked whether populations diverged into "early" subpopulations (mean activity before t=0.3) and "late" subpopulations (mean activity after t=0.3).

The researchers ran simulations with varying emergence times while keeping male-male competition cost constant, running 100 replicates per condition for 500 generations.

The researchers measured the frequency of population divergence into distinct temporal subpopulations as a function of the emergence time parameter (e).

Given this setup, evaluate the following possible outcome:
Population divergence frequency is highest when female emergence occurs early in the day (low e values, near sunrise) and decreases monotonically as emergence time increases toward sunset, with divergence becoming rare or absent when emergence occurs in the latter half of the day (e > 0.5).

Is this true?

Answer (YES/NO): NO